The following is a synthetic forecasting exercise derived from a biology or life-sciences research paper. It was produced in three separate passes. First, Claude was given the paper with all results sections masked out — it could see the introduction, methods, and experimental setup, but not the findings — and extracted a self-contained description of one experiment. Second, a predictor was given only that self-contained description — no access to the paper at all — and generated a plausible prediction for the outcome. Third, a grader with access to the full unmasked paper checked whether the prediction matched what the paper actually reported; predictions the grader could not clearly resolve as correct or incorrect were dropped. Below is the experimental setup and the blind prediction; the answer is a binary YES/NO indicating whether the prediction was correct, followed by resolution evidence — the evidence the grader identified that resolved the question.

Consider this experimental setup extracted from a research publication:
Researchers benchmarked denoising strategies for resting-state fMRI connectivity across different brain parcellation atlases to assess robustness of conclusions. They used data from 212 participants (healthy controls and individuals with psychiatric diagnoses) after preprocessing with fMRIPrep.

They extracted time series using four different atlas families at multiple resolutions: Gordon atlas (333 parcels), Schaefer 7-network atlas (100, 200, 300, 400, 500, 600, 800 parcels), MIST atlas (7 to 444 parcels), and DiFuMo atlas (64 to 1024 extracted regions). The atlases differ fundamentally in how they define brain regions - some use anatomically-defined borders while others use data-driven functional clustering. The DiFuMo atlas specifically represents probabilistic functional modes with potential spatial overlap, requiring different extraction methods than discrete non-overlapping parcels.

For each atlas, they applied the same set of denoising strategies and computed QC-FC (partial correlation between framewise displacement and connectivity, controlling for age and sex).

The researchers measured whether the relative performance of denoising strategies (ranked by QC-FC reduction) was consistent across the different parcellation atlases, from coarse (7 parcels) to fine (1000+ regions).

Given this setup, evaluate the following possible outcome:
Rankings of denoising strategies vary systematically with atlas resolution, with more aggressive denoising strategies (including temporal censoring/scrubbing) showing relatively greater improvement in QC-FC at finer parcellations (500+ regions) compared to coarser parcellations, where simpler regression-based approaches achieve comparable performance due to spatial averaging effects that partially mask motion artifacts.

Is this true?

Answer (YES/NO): NO